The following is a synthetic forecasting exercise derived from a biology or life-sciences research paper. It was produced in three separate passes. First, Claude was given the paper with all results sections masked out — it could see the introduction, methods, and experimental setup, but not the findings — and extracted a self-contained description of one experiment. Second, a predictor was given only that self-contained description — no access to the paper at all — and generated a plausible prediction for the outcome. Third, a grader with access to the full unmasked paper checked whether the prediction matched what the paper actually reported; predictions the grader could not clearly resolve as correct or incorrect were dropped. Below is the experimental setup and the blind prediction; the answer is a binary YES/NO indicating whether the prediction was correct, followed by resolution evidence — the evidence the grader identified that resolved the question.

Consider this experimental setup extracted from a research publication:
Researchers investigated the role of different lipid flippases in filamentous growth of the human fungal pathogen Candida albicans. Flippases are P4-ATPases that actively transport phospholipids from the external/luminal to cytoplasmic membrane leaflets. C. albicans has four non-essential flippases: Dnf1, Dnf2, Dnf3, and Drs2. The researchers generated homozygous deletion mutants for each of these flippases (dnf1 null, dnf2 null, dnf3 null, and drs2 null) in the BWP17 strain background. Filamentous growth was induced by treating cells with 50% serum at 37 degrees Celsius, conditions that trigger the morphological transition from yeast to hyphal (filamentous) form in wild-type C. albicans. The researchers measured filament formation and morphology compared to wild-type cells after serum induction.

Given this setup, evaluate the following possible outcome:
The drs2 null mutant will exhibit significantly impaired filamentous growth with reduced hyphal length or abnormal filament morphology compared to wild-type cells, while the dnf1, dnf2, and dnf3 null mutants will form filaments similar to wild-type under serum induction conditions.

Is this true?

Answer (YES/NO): YES